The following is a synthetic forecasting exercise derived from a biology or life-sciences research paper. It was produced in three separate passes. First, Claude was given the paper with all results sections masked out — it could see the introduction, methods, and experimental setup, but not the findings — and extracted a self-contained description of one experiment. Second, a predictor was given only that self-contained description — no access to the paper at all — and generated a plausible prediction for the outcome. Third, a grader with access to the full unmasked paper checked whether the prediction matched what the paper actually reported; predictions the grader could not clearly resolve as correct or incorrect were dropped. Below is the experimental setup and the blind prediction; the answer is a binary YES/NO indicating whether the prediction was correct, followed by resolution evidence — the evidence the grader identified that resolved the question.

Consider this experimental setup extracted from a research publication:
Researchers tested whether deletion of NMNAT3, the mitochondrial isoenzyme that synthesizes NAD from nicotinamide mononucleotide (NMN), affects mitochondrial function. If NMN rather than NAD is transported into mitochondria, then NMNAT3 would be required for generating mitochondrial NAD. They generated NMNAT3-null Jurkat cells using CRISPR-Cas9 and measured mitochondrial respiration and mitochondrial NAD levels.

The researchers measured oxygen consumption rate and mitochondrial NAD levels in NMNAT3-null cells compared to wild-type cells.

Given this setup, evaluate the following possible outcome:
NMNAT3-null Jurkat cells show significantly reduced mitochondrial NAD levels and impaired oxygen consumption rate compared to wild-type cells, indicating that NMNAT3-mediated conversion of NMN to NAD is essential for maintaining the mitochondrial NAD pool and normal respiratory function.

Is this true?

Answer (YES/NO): NO